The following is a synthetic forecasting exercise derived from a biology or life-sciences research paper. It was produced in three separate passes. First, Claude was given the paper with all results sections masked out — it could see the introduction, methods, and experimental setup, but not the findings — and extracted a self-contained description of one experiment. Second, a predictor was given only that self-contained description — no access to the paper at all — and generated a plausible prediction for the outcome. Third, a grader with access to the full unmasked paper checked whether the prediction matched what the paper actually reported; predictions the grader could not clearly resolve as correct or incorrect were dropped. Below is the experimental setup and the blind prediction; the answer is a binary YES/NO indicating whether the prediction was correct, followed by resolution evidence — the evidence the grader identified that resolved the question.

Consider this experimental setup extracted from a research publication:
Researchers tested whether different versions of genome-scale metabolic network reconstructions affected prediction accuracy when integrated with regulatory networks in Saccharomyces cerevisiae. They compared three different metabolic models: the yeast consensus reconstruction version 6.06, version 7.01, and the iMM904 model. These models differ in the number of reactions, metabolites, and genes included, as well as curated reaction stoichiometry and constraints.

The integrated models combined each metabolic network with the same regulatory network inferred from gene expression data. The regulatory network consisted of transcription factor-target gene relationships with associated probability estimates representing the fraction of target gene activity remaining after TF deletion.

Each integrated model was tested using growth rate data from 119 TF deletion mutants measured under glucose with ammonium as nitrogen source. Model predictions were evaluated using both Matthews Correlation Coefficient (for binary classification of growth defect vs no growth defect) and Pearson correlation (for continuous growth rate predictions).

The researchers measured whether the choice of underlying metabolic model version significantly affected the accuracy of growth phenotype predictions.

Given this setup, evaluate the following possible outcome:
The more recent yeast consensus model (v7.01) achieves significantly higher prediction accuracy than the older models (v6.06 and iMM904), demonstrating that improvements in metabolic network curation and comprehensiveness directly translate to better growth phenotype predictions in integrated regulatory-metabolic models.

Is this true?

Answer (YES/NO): NO